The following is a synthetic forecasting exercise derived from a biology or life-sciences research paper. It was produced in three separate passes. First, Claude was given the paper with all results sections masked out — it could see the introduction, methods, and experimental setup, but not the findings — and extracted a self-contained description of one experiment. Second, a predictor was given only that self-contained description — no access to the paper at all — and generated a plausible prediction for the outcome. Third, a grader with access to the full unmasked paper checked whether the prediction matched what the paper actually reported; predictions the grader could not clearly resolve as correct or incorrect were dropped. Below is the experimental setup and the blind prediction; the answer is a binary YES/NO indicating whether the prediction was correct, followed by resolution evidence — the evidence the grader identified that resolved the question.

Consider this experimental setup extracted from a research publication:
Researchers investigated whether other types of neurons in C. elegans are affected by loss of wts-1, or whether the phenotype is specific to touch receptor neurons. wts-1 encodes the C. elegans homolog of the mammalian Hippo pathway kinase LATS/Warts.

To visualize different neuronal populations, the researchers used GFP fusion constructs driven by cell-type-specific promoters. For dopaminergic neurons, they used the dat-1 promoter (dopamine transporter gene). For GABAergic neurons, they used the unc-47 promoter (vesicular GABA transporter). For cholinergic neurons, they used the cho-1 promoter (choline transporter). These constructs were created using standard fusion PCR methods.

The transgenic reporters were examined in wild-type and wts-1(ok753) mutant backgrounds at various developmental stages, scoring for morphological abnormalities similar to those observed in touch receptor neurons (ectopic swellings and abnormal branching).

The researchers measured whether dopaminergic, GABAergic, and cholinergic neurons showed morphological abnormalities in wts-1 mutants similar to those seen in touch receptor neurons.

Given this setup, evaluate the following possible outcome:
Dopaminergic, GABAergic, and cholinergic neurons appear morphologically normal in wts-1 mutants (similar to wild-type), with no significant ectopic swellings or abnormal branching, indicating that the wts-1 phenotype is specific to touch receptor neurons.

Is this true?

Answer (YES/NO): YES